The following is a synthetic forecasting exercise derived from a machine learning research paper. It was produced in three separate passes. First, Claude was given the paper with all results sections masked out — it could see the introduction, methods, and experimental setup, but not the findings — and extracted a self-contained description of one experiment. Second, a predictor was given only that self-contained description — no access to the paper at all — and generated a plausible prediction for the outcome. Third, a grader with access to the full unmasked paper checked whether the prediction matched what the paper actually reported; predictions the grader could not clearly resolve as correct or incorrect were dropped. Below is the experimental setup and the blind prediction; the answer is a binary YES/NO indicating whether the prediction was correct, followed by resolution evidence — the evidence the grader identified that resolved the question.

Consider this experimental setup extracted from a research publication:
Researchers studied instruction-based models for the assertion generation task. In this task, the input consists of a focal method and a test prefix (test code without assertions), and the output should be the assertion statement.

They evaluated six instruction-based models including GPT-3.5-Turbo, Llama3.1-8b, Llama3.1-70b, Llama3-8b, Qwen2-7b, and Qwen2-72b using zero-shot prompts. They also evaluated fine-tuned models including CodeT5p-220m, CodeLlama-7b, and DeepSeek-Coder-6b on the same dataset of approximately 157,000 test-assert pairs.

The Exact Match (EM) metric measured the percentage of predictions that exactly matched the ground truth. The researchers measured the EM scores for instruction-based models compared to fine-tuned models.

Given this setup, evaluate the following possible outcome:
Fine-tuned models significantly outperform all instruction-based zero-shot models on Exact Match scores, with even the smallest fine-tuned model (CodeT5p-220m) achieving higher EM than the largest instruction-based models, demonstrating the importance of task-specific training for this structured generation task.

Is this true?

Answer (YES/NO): YES